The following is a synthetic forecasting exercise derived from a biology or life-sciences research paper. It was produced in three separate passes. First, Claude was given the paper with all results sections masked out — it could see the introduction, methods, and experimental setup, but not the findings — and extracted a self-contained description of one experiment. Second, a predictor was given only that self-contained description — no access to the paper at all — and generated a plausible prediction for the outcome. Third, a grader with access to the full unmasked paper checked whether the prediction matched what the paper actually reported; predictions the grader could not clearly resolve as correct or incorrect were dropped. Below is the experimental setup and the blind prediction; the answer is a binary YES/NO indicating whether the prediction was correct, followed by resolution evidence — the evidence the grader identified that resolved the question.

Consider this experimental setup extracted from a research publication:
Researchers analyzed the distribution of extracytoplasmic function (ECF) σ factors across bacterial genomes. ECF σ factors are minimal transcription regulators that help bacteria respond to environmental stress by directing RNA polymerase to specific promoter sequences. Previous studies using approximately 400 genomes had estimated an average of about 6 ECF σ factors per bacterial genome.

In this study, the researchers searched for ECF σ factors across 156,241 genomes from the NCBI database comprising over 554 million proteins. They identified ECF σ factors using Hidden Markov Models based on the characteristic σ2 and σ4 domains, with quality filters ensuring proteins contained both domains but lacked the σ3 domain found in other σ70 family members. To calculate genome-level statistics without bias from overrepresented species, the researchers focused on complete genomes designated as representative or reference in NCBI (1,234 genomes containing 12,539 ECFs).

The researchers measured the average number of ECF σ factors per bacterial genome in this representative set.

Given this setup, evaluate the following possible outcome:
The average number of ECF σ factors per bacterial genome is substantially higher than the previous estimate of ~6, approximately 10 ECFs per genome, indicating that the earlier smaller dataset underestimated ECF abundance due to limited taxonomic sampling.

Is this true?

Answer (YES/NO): YES